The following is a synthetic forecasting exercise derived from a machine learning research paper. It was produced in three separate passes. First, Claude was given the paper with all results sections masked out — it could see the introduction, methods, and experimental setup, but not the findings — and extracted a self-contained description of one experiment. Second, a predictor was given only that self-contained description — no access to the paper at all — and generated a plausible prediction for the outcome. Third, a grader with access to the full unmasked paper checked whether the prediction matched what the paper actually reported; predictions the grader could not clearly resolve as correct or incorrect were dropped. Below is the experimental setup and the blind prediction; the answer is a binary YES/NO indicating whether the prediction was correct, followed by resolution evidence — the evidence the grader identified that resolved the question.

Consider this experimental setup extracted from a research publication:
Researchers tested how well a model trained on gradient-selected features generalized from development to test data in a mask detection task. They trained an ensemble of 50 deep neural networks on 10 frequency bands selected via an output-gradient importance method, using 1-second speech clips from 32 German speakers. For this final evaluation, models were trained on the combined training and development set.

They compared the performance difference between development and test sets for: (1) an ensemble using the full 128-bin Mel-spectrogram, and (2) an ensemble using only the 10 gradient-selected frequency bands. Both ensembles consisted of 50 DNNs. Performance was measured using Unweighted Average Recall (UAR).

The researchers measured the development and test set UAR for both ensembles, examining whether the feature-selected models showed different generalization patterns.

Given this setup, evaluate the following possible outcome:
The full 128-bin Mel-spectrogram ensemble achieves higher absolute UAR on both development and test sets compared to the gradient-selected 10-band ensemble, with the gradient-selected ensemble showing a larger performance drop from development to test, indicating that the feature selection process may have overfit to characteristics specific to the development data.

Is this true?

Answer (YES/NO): NO